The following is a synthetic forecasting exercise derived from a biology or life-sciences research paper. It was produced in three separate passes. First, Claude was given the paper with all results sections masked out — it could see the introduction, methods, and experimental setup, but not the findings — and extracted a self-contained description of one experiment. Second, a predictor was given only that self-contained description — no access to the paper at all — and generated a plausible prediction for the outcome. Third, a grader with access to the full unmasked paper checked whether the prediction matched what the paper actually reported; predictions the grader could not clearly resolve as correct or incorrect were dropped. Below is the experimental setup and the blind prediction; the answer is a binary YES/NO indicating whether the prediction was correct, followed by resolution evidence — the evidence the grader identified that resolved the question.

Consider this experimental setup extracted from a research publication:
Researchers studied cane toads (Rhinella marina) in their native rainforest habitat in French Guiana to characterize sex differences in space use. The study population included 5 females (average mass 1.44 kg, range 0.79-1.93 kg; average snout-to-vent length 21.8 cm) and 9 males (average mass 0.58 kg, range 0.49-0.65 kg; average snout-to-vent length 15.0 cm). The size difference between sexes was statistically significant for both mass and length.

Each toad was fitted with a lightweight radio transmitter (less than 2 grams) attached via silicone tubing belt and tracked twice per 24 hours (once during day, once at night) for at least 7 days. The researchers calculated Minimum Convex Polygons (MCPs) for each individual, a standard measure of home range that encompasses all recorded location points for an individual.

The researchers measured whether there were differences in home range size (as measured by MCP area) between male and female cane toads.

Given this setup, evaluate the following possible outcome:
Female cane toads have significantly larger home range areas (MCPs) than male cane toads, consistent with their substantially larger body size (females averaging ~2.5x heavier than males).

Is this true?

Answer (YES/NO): NO